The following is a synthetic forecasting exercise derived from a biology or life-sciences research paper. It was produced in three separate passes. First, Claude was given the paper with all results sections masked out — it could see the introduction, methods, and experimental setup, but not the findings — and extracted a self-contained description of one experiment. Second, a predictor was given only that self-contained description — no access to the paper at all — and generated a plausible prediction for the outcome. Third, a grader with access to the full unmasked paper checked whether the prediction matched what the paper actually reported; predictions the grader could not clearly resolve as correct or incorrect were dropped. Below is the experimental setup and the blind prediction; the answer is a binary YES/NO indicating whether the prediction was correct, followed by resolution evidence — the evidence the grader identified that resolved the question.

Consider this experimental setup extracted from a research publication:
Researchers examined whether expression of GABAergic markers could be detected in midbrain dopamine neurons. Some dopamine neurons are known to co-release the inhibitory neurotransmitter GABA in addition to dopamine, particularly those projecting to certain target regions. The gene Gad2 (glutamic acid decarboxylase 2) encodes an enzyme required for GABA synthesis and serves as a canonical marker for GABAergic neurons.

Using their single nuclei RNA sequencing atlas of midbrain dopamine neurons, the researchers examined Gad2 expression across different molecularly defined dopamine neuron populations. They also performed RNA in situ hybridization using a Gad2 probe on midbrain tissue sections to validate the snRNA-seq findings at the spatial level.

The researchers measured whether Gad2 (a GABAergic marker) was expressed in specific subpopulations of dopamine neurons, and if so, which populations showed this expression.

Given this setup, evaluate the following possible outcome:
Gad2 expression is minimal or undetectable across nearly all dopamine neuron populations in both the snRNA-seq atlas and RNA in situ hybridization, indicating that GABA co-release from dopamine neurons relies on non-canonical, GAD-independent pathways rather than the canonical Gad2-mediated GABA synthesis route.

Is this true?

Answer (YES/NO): NO